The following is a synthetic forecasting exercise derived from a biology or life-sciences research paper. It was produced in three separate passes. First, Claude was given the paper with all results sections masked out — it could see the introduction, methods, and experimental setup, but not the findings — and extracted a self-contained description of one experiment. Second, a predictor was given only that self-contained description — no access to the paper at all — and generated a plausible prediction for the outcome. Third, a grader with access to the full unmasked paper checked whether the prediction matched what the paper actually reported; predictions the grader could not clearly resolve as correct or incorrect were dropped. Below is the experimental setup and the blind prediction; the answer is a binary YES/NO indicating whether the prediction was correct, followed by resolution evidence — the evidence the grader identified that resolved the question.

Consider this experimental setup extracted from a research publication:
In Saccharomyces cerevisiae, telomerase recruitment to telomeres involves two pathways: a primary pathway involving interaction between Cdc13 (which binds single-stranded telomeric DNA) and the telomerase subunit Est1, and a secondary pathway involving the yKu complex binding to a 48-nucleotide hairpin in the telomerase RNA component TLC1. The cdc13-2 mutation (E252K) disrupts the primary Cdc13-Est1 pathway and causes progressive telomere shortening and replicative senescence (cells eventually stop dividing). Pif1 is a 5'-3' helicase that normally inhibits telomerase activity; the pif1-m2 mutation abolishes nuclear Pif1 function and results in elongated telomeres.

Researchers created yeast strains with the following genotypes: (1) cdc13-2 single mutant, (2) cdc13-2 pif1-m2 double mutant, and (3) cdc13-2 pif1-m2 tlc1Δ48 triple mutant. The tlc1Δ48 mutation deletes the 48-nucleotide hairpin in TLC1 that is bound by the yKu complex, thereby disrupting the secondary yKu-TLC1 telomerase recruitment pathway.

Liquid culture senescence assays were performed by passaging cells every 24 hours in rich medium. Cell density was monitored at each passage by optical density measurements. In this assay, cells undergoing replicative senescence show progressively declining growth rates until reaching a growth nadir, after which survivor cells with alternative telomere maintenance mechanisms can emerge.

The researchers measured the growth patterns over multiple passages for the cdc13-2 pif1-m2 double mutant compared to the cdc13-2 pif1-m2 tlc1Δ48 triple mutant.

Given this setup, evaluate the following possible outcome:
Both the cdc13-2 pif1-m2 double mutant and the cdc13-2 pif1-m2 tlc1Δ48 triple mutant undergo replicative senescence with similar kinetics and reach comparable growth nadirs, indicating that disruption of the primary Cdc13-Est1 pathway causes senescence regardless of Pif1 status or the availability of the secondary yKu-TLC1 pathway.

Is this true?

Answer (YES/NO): NO